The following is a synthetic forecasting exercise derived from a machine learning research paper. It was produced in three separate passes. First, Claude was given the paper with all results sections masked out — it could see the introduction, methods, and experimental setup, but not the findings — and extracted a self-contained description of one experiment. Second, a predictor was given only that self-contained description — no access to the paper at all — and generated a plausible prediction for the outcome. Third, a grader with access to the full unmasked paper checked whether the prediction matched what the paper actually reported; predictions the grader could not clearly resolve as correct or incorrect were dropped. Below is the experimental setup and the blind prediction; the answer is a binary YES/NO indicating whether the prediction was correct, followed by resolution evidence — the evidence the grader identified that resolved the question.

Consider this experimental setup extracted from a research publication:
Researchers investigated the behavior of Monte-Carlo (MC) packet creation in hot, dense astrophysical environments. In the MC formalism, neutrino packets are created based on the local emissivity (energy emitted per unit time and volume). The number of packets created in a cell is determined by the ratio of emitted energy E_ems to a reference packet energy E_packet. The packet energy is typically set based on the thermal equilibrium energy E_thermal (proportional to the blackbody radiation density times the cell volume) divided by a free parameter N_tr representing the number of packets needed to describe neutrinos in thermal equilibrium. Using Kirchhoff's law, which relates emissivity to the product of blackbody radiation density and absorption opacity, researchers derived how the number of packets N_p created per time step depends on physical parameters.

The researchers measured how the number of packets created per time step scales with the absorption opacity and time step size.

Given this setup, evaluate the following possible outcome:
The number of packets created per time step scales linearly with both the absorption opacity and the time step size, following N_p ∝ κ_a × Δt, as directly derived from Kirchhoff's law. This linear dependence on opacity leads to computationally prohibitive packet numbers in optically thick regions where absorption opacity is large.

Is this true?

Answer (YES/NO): YES